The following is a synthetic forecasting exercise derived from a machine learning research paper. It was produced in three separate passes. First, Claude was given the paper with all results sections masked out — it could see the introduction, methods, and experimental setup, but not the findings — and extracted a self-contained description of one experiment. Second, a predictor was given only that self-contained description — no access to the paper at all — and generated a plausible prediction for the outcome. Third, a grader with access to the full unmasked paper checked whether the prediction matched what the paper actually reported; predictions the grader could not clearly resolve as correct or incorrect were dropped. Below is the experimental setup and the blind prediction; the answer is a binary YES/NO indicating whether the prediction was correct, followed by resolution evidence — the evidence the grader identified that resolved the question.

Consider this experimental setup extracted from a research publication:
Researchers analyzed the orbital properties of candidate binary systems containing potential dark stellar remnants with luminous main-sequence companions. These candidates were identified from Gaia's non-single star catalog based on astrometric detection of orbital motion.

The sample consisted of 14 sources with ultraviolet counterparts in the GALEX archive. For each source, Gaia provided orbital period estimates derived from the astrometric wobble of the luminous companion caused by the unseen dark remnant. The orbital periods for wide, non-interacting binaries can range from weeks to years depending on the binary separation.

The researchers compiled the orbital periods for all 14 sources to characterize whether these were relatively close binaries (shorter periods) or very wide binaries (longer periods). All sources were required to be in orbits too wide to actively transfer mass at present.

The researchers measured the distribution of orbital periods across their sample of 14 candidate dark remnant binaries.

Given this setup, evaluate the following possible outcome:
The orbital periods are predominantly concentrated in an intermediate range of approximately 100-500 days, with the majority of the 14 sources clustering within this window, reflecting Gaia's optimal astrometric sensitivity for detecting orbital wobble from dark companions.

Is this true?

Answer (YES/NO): NO